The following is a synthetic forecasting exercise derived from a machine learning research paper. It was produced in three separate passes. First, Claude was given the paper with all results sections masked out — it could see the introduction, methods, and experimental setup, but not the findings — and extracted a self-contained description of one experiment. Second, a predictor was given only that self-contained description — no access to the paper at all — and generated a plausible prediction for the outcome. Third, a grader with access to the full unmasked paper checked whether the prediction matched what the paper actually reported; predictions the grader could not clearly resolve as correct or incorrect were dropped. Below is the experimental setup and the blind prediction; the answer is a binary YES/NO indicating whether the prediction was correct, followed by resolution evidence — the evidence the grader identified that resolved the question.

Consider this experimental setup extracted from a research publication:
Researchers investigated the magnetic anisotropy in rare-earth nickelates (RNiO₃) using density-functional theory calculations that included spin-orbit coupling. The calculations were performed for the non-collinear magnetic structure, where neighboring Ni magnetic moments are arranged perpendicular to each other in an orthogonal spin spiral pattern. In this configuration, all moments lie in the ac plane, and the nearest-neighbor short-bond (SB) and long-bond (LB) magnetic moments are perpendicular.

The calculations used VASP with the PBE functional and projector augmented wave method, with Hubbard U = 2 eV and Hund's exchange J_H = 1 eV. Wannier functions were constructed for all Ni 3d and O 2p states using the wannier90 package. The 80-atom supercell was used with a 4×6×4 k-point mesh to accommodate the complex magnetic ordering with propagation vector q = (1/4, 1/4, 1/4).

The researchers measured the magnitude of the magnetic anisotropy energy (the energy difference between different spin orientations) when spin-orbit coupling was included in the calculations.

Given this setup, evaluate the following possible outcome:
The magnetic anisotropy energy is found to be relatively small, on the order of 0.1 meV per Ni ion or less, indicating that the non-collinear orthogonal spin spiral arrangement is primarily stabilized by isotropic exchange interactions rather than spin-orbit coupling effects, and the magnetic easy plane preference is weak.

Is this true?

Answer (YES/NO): NO